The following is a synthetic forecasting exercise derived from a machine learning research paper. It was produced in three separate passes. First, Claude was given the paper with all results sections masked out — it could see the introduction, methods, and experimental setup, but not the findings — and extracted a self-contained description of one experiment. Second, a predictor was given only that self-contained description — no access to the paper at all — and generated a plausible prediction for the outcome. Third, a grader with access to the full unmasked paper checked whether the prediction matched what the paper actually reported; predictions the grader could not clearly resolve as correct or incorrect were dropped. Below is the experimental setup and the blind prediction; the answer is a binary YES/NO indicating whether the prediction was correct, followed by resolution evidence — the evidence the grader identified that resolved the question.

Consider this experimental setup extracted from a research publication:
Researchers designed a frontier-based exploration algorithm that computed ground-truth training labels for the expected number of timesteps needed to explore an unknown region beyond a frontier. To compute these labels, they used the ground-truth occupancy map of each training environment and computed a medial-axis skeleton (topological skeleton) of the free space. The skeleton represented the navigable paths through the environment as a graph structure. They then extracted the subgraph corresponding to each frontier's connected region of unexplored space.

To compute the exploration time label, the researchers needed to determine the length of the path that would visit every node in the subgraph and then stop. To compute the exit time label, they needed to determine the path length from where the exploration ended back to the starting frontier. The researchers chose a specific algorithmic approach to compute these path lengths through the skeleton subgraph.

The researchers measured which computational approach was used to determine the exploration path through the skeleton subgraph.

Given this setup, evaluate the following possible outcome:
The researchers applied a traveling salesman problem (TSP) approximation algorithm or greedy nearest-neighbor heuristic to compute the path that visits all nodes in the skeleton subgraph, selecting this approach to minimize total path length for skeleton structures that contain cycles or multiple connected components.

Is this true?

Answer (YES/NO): YES